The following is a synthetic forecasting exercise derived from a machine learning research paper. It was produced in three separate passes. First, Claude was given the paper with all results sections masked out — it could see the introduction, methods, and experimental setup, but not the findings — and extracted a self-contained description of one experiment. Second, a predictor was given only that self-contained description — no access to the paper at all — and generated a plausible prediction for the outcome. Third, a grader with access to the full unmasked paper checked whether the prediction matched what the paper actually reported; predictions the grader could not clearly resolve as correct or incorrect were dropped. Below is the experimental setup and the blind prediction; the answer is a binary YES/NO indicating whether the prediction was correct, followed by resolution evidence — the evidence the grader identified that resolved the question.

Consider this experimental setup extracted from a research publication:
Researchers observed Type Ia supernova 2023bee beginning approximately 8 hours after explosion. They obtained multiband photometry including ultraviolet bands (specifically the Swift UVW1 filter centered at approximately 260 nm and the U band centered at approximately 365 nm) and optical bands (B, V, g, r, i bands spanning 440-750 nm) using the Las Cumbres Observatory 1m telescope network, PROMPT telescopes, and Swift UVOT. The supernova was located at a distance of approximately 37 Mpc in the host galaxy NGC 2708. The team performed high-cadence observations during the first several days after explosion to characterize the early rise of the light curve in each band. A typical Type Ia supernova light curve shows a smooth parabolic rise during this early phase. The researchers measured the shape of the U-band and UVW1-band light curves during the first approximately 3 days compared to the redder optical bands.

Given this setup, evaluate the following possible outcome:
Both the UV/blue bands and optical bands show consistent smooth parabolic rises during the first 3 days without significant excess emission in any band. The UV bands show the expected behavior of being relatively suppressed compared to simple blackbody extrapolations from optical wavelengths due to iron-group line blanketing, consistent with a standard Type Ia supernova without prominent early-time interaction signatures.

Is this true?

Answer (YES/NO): NO